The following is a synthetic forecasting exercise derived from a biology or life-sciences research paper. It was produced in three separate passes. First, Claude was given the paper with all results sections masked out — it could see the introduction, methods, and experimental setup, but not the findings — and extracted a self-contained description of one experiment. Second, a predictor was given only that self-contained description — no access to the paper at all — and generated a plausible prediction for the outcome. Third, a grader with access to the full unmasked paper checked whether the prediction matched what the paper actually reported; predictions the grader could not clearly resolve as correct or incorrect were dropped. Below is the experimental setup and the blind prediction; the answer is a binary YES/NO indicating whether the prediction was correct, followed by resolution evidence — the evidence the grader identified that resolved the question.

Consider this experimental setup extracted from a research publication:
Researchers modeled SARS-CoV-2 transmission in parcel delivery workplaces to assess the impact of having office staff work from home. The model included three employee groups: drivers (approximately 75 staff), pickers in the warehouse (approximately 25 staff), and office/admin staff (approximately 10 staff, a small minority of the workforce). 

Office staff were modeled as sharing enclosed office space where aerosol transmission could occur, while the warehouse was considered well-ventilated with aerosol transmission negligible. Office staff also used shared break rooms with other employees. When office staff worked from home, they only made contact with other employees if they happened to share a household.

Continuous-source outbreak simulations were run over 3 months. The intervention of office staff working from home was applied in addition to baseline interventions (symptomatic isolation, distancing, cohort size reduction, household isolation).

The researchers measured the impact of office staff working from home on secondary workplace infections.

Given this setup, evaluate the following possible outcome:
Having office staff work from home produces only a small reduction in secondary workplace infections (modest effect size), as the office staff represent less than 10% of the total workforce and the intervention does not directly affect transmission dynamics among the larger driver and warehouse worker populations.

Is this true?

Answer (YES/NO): NO